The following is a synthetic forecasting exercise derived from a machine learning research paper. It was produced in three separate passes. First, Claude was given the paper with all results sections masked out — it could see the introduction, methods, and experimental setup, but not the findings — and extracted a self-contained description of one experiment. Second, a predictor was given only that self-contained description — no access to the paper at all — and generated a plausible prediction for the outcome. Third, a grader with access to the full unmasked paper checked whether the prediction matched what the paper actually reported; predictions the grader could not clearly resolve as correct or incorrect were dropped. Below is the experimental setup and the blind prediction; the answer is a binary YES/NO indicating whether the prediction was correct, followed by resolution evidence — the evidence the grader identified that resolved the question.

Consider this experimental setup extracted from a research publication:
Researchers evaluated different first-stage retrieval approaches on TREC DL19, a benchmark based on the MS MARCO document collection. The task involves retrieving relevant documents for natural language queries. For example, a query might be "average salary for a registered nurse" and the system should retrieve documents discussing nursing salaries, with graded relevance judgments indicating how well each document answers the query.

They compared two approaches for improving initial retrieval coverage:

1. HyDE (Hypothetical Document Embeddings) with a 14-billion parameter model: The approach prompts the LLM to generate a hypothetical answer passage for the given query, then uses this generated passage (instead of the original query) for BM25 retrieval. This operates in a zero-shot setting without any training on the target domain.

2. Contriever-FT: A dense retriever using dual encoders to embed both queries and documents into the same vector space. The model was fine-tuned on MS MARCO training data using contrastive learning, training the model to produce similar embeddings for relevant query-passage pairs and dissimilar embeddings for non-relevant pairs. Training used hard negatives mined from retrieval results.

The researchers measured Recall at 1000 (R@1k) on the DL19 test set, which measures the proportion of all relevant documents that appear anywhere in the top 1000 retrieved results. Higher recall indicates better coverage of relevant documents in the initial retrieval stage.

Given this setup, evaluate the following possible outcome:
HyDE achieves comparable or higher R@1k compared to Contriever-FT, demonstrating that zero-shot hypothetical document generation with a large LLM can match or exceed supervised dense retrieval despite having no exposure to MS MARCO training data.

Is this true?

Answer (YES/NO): YES